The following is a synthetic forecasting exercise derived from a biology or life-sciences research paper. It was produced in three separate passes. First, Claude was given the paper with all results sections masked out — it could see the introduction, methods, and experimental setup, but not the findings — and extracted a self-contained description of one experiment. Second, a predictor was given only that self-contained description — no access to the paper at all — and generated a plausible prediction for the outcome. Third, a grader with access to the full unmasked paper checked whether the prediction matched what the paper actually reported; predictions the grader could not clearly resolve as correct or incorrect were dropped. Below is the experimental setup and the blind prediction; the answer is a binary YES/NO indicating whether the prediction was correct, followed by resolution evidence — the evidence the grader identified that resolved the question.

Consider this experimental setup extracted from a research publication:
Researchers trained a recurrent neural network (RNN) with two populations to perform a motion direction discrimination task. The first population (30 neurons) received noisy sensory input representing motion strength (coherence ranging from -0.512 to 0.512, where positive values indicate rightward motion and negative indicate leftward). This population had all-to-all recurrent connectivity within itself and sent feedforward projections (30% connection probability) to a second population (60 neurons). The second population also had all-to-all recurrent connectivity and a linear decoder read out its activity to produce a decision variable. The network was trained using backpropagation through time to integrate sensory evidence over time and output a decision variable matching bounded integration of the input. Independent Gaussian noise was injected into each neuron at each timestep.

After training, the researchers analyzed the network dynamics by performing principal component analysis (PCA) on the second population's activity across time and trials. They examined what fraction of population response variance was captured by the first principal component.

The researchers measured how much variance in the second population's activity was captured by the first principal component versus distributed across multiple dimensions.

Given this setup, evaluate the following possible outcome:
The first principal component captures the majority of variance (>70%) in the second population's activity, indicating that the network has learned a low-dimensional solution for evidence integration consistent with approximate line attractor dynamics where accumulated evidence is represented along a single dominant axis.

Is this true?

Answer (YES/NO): YES